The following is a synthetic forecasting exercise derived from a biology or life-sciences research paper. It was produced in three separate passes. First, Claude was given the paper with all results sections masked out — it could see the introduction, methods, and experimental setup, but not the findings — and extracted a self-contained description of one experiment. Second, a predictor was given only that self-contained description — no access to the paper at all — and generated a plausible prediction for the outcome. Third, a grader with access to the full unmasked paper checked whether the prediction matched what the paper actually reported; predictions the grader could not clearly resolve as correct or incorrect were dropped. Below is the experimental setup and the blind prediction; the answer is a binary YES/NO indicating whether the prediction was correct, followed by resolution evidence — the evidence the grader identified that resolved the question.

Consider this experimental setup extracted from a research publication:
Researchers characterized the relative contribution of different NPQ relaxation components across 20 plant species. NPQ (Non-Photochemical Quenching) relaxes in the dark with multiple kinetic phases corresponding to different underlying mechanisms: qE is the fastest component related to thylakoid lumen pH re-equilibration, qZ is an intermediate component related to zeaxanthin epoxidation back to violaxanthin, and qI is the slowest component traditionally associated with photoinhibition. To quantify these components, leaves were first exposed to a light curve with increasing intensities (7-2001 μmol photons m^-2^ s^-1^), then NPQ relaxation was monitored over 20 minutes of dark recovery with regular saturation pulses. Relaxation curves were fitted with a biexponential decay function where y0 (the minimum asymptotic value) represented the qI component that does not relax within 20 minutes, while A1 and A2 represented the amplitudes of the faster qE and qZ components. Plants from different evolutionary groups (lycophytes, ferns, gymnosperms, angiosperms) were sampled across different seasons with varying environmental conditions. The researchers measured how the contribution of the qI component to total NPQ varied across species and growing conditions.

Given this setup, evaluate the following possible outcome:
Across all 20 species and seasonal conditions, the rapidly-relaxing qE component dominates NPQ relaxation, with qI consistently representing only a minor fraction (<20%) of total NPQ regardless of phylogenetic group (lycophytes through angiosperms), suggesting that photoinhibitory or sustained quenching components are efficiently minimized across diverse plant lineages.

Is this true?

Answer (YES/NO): YES